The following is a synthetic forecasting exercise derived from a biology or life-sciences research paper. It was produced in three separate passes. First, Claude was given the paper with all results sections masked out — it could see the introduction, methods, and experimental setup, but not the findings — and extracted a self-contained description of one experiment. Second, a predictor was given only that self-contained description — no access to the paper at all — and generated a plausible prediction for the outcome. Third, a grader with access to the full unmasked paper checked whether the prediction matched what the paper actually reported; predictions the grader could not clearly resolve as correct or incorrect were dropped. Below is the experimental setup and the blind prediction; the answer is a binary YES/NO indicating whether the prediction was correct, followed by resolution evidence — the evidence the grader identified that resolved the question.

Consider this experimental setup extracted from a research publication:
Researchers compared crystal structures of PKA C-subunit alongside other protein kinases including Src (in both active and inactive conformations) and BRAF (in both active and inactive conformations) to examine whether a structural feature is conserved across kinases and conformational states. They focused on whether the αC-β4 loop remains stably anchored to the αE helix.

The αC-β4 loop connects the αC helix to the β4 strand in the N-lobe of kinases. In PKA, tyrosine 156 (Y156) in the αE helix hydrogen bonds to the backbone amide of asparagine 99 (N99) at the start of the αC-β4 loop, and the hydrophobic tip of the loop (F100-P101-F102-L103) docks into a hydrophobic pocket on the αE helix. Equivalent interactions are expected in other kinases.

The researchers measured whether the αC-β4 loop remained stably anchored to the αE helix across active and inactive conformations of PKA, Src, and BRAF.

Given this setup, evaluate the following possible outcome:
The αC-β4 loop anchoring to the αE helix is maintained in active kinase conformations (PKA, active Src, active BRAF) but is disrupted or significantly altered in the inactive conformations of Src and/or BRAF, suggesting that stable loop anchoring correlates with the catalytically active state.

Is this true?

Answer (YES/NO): NO